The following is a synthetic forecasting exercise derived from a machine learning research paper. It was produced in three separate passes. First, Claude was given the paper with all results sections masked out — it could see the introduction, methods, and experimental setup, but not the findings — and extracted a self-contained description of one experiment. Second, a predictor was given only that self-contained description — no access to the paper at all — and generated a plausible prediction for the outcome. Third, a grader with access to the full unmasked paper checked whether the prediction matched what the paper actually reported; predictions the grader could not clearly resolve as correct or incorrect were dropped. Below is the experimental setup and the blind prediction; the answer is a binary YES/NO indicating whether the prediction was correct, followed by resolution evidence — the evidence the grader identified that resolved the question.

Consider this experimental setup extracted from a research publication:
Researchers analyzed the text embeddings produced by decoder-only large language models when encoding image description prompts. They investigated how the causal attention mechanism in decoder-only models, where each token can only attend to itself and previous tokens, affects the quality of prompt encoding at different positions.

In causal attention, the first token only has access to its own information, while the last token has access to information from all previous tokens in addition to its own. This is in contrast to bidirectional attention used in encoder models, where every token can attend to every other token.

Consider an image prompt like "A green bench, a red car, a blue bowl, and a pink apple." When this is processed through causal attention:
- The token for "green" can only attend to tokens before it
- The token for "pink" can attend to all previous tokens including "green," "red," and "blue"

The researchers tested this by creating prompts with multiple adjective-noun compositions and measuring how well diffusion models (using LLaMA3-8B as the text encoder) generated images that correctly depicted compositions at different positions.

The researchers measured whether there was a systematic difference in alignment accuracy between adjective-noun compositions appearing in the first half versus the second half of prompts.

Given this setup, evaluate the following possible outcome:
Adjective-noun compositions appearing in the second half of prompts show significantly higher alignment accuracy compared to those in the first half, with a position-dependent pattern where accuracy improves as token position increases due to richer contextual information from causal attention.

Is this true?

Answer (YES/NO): NO